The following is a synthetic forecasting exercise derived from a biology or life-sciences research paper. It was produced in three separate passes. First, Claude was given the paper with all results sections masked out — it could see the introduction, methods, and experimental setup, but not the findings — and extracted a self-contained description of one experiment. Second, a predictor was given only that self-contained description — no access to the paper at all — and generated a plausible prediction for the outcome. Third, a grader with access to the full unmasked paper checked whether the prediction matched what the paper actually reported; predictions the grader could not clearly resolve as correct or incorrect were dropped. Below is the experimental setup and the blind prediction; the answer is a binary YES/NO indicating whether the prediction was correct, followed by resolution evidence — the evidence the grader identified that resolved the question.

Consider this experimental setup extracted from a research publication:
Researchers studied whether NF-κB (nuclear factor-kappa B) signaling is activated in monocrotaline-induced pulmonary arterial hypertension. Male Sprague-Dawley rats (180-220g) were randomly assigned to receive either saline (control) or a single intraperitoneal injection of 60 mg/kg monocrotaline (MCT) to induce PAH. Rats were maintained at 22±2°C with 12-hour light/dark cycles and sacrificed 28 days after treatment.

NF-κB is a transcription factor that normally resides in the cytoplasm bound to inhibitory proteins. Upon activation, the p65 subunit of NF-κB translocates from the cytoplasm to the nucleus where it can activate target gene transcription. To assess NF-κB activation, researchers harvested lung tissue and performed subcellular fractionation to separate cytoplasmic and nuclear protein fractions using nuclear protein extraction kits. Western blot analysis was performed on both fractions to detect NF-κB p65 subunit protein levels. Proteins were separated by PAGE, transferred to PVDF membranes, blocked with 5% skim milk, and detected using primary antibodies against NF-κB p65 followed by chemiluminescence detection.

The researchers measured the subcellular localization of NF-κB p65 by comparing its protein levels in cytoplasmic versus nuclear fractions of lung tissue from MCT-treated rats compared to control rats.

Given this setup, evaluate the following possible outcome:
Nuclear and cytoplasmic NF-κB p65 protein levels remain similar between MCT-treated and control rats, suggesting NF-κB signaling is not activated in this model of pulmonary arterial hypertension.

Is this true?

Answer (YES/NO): NO